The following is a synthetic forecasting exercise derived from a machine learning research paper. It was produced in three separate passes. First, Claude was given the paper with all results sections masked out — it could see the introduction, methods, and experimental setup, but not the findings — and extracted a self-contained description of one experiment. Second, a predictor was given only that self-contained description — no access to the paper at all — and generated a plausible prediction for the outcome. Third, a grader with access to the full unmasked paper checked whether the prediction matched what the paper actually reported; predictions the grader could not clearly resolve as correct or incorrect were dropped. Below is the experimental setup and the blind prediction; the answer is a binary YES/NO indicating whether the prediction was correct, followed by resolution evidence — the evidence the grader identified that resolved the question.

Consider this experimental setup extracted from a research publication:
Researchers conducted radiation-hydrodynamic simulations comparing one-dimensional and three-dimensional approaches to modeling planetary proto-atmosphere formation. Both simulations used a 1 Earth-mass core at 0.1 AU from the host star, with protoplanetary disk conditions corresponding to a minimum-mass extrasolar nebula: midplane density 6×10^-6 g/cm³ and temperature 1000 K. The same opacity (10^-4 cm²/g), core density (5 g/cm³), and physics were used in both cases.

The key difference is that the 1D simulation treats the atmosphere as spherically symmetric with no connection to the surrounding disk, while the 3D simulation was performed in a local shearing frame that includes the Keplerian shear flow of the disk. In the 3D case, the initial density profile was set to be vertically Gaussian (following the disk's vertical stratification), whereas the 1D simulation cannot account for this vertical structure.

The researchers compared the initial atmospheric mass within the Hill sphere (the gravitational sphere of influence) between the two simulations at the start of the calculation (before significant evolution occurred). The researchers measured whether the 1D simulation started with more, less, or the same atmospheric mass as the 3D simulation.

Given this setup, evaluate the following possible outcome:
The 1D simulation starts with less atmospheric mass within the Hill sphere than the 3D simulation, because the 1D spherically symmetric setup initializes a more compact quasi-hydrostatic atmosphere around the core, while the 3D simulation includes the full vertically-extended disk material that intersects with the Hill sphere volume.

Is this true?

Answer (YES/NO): NO